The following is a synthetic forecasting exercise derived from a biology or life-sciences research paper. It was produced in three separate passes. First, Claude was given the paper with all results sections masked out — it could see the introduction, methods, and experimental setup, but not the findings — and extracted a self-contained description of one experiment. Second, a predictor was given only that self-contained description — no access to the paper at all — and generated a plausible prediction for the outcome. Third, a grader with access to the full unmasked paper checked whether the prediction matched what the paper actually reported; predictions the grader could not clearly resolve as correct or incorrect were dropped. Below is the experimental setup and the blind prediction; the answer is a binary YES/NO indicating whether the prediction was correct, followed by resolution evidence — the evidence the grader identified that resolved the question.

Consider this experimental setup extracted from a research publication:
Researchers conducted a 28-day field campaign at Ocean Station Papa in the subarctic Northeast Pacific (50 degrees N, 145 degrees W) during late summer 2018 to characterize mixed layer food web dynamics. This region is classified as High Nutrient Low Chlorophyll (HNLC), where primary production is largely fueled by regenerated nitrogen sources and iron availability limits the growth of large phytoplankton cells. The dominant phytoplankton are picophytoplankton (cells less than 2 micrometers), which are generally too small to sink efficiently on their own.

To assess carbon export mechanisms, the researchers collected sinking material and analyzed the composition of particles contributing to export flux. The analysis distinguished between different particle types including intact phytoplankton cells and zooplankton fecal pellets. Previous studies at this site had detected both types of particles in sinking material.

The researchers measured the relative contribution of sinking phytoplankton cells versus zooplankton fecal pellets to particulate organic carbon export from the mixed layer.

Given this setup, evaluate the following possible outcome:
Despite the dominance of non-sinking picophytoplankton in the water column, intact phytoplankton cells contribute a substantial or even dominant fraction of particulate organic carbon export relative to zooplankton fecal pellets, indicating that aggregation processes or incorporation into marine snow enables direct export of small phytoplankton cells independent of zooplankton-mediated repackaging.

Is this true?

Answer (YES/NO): NO